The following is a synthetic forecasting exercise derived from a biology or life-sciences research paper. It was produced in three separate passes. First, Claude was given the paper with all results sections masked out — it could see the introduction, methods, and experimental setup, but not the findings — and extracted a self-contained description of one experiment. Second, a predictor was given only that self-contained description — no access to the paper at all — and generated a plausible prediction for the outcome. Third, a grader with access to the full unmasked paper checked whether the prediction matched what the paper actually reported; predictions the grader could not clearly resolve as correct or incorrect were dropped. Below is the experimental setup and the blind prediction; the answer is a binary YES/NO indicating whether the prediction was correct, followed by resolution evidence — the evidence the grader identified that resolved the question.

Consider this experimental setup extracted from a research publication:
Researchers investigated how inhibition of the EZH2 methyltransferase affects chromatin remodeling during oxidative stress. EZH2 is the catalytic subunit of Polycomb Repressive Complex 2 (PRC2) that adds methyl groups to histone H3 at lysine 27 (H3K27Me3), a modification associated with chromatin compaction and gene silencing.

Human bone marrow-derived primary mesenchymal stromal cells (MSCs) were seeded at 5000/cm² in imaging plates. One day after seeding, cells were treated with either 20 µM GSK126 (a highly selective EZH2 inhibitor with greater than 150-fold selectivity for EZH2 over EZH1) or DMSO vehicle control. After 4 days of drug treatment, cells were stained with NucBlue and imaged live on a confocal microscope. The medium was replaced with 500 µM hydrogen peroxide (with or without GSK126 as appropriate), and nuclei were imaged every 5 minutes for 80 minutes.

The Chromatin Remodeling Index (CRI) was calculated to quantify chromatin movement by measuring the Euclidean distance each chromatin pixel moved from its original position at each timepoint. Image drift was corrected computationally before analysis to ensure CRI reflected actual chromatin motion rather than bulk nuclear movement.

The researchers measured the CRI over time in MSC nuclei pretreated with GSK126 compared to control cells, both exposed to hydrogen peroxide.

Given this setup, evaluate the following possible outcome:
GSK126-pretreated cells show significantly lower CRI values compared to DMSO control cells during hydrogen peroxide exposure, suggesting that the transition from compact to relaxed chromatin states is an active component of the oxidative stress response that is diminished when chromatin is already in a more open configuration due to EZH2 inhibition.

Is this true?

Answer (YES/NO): NO